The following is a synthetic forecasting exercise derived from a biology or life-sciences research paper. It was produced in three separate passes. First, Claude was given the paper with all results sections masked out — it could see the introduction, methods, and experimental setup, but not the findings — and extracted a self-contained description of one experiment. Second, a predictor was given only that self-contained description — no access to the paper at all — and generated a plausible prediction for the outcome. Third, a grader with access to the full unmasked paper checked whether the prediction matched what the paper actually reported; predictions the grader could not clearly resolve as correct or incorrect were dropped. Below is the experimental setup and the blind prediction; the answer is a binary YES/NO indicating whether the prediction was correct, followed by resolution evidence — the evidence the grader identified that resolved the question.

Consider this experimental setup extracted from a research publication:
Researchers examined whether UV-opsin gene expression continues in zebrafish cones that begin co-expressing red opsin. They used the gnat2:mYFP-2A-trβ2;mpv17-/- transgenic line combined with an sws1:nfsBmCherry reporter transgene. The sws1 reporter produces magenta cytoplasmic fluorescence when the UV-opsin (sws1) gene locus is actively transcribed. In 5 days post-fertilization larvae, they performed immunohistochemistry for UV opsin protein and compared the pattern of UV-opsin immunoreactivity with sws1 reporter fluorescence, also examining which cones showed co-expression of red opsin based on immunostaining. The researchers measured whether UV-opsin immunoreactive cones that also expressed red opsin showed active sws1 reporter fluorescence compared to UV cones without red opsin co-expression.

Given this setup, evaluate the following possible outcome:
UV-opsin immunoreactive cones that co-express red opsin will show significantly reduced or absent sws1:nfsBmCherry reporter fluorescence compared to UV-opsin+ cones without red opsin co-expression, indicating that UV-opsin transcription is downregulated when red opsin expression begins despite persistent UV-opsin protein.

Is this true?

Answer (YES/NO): YES